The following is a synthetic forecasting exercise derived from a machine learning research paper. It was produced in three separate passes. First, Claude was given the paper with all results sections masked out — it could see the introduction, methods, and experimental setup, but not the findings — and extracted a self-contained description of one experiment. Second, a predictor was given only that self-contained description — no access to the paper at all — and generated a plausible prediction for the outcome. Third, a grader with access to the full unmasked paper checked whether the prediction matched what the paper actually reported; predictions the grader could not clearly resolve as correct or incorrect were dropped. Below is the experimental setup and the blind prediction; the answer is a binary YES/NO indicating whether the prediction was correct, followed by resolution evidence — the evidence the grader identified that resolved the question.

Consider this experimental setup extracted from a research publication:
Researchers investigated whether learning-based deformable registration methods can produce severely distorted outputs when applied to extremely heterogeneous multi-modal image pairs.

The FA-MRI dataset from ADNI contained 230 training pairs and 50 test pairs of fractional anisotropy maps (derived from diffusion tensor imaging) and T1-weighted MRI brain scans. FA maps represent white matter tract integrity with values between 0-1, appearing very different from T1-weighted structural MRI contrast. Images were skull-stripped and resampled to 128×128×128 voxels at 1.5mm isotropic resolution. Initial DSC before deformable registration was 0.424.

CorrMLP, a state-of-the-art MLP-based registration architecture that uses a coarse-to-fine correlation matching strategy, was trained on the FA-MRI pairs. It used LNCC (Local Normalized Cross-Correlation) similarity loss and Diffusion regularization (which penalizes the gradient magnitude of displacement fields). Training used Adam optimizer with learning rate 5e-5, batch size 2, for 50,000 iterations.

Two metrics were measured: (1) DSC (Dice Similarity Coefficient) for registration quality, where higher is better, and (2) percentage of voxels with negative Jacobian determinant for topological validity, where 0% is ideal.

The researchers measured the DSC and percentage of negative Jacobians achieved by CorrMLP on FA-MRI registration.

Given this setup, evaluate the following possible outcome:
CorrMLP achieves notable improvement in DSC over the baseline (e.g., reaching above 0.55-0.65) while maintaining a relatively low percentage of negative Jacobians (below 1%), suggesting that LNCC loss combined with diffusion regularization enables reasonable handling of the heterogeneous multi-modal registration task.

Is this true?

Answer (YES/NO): NO